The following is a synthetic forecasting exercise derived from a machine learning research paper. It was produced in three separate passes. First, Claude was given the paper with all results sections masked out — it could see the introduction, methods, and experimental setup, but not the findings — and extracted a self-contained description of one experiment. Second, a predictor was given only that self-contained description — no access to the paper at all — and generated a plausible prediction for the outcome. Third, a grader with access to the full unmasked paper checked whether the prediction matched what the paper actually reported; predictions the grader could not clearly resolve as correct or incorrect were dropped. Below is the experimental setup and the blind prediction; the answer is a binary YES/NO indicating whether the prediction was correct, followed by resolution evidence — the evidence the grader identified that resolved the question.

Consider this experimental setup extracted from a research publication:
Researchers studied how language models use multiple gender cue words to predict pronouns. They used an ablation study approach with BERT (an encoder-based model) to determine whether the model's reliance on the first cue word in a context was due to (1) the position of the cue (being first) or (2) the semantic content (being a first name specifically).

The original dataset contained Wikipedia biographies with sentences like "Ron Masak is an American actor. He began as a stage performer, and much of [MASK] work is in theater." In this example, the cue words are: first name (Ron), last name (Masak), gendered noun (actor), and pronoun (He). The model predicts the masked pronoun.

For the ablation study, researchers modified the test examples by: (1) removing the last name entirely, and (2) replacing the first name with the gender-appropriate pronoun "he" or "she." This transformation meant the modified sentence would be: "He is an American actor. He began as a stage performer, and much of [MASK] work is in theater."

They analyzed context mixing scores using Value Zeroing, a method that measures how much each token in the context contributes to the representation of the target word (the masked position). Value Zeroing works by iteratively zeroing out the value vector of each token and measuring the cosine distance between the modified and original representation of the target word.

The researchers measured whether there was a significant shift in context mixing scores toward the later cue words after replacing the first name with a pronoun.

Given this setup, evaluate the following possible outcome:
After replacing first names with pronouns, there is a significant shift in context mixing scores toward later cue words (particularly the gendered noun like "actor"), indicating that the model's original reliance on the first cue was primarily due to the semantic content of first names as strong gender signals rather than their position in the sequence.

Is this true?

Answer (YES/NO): NO